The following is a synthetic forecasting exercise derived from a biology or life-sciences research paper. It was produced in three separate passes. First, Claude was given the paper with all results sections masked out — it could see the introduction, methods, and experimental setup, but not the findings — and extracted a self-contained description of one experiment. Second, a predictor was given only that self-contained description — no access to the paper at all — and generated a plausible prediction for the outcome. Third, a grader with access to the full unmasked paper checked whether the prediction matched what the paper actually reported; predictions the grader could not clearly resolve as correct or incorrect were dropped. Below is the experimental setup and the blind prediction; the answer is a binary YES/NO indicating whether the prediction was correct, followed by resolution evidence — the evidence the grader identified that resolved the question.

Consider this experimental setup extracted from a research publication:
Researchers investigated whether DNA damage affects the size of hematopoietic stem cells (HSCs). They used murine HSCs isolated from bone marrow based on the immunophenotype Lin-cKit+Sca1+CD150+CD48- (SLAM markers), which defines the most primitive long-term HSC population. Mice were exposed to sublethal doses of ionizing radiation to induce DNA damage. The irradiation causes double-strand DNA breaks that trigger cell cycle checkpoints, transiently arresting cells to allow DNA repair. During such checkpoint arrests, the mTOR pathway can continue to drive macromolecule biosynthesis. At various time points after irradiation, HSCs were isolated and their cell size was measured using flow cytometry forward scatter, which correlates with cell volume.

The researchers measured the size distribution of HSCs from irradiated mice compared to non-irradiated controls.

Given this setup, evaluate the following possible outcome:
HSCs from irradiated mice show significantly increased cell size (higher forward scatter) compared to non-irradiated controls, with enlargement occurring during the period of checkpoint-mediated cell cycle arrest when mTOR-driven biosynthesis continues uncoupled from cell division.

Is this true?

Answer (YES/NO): YES